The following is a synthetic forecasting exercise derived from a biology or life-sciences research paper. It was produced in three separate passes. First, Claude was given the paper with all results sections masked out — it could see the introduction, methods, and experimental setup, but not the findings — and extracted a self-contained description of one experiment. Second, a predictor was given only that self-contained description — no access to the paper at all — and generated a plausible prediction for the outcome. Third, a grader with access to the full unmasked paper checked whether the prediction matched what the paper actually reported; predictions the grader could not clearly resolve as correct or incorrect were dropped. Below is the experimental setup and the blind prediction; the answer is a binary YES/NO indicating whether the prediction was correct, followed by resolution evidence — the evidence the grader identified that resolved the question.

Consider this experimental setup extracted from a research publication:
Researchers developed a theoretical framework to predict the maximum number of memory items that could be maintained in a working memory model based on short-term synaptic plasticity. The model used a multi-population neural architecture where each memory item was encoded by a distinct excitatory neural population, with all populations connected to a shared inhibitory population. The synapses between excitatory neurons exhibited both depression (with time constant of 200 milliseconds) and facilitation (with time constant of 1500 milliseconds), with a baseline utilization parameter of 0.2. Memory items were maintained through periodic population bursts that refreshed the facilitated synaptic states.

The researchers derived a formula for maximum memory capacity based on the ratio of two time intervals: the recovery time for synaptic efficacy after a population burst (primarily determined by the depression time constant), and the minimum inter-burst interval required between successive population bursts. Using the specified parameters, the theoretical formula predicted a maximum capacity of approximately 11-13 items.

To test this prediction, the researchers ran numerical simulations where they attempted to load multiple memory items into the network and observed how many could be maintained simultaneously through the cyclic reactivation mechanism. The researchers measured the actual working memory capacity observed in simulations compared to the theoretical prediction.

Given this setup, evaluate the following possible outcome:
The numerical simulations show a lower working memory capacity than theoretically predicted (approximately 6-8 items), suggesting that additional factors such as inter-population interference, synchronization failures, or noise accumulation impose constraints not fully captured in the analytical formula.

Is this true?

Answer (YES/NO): NO